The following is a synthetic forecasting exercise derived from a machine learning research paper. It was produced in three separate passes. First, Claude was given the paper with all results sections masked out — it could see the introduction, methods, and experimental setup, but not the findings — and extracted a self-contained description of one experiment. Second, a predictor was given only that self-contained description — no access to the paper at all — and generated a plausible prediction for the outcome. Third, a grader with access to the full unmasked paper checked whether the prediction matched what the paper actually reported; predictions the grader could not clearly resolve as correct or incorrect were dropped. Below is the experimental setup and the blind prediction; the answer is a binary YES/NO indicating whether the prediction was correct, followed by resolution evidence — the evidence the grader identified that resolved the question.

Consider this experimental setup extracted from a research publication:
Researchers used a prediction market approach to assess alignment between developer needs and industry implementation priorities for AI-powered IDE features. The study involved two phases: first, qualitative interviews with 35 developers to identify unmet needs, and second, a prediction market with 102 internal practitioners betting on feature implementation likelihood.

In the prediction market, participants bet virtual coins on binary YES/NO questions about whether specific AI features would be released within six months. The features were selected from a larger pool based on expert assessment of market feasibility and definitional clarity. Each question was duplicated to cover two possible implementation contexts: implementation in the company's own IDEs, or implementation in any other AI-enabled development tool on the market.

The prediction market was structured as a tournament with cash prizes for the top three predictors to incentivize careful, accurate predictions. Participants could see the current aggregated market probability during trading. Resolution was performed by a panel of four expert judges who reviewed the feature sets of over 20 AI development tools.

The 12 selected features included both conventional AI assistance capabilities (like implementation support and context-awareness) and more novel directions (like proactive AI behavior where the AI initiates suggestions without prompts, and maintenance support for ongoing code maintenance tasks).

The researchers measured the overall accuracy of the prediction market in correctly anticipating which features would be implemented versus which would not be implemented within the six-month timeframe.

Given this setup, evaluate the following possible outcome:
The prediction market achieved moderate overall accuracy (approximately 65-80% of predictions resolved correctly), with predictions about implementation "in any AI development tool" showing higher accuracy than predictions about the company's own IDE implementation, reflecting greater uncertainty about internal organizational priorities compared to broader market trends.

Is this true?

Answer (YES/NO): NO